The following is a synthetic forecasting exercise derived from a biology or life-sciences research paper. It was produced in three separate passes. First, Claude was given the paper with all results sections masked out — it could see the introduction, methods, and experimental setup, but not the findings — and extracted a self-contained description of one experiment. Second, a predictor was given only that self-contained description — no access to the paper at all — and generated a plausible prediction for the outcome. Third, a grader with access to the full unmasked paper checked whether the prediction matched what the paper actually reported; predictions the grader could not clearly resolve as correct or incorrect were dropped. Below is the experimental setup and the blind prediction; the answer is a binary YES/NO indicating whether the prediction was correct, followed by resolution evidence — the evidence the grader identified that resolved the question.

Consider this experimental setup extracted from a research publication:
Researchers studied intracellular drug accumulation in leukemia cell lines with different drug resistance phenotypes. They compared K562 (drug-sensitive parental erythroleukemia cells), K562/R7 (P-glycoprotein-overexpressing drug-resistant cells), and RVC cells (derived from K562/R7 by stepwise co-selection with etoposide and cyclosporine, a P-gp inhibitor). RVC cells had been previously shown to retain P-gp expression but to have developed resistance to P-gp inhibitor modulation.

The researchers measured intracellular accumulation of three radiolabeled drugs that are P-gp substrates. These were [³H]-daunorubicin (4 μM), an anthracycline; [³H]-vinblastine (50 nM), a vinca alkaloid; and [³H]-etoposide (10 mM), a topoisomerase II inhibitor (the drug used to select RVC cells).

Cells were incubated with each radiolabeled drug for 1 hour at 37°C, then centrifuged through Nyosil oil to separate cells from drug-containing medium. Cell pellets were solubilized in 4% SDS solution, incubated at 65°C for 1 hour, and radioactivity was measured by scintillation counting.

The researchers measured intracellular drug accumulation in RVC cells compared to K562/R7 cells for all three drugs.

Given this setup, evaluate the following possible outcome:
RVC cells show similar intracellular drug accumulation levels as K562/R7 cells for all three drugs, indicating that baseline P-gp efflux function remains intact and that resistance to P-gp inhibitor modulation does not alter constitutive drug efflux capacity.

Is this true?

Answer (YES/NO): NO